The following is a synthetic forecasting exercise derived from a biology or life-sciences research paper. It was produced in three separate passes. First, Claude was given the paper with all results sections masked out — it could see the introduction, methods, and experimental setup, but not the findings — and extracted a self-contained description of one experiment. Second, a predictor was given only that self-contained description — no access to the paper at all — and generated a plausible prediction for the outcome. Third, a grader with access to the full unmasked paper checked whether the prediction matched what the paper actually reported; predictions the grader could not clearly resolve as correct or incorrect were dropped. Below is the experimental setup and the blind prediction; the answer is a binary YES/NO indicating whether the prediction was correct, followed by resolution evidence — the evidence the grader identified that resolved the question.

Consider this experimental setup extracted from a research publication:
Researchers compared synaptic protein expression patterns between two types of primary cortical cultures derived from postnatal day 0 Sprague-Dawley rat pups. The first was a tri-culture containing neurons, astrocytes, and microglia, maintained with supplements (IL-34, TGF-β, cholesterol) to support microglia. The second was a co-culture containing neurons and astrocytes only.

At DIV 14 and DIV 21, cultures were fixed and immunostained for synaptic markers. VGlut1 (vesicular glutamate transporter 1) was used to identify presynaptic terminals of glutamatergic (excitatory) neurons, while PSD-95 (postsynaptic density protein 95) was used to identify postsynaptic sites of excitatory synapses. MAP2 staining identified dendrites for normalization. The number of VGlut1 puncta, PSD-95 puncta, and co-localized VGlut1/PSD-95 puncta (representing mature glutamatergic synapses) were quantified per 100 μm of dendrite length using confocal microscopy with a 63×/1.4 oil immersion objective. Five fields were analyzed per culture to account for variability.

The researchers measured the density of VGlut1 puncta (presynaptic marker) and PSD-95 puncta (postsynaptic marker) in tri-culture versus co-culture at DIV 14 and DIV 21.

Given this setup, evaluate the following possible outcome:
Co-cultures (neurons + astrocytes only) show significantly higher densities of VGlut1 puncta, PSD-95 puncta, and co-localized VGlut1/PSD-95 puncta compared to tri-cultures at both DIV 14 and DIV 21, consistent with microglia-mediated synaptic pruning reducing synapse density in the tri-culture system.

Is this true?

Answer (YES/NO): NO